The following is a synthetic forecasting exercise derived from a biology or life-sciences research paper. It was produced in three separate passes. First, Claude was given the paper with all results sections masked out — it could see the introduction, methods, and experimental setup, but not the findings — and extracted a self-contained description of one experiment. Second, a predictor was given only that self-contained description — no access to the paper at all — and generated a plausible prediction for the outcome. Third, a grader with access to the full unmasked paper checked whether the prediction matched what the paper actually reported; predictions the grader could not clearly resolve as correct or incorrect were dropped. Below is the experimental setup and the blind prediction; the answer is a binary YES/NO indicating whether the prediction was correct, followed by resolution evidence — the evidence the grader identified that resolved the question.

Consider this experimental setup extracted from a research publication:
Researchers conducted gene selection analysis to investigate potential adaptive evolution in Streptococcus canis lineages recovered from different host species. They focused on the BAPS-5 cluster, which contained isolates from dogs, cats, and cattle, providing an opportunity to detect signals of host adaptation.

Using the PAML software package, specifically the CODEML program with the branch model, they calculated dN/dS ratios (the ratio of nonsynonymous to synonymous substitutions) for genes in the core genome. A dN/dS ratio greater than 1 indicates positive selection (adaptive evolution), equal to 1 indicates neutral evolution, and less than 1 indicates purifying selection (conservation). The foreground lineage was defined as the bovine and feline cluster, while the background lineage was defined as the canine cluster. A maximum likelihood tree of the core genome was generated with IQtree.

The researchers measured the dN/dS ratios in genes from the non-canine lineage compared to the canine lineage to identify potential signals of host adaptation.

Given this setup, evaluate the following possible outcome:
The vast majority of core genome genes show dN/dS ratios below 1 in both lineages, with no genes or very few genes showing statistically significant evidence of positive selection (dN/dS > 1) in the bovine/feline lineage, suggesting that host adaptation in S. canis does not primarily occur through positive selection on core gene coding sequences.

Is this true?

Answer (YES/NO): YES